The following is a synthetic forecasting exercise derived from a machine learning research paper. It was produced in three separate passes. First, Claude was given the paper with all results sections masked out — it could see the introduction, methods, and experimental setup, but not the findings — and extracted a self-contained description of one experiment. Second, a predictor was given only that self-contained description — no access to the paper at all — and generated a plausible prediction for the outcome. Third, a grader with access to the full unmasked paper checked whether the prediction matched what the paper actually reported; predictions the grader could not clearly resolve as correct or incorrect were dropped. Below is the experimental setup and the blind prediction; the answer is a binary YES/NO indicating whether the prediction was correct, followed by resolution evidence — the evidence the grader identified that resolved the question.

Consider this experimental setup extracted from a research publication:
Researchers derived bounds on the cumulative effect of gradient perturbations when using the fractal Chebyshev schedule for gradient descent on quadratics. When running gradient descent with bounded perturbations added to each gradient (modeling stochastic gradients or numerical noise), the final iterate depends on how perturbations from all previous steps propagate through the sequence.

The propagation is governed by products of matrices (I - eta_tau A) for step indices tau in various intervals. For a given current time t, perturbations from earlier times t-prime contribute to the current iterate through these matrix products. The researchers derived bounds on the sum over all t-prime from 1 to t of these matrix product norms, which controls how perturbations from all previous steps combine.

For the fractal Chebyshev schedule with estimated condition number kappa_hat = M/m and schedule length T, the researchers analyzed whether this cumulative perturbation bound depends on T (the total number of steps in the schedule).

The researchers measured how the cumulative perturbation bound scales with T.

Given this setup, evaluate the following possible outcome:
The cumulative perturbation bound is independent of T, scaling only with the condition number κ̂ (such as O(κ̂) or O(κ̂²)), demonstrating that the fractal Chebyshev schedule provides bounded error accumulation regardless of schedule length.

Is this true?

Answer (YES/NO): YES